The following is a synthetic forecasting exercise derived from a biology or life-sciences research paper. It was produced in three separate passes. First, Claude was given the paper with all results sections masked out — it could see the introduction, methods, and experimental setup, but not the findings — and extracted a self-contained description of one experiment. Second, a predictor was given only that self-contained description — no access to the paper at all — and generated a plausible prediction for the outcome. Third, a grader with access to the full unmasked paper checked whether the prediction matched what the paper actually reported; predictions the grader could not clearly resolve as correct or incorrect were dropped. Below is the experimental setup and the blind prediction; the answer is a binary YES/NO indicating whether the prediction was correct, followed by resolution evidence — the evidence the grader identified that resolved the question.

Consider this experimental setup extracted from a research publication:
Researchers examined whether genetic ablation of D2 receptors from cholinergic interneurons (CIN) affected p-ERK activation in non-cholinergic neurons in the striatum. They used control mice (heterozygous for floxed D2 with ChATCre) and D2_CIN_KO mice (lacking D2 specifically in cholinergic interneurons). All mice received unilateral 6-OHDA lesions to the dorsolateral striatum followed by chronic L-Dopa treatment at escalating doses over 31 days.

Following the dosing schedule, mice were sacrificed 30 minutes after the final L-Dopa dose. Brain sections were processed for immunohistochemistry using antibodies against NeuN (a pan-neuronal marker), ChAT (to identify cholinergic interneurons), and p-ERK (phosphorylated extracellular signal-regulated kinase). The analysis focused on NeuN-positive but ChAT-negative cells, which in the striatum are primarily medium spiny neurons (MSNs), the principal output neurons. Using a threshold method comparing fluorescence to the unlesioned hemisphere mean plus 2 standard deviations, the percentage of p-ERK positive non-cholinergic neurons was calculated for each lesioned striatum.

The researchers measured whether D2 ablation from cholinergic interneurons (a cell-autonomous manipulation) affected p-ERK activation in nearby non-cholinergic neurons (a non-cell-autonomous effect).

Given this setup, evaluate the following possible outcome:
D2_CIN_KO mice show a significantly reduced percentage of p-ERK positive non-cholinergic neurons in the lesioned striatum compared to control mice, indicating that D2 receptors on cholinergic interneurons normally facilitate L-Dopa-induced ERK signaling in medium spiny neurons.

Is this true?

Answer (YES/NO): NO